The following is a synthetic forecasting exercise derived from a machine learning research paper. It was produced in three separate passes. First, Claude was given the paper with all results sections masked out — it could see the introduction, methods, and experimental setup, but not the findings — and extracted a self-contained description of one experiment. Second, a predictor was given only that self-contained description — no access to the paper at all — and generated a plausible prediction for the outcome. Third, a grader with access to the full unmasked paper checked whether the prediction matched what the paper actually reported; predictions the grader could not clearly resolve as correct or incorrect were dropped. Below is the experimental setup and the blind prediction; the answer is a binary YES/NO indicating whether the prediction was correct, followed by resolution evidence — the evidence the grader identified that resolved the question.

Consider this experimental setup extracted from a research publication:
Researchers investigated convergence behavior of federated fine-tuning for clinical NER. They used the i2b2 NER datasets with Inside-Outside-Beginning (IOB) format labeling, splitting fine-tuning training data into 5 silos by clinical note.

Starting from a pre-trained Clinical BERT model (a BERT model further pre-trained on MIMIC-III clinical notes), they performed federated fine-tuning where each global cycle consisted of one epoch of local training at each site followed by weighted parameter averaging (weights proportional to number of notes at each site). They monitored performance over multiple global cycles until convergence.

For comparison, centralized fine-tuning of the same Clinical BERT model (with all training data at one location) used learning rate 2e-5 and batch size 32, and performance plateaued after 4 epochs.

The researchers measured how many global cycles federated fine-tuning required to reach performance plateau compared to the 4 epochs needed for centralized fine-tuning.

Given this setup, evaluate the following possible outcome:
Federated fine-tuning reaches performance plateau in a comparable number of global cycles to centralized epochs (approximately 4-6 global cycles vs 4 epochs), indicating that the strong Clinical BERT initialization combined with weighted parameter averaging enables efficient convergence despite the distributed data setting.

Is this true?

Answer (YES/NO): YES